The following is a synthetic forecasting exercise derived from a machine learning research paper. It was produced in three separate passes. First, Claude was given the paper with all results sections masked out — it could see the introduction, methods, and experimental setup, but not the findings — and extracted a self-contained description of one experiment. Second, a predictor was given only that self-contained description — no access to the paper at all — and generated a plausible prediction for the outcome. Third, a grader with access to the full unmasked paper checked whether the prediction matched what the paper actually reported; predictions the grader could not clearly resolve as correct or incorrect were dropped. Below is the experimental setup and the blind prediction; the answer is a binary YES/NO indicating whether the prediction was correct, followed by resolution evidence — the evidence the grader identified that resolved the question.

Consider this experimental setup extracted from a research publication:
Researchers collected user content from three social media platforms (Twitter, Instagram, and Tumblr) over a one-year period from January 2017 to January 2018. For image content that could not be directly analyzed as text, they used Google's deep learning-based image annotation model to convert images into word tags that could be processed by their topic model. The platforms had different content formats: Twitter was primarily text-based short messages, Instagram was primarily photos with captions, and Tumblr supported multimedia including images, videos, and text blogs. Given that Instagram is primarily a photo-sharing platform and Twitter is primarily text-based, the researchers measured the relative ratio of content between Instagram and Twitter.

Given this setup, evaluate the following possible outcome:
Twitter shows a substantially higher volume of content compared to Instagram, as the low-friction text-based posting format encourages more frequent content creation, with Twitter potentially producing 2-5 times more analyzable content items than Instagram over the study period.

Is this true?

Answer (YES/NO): YES